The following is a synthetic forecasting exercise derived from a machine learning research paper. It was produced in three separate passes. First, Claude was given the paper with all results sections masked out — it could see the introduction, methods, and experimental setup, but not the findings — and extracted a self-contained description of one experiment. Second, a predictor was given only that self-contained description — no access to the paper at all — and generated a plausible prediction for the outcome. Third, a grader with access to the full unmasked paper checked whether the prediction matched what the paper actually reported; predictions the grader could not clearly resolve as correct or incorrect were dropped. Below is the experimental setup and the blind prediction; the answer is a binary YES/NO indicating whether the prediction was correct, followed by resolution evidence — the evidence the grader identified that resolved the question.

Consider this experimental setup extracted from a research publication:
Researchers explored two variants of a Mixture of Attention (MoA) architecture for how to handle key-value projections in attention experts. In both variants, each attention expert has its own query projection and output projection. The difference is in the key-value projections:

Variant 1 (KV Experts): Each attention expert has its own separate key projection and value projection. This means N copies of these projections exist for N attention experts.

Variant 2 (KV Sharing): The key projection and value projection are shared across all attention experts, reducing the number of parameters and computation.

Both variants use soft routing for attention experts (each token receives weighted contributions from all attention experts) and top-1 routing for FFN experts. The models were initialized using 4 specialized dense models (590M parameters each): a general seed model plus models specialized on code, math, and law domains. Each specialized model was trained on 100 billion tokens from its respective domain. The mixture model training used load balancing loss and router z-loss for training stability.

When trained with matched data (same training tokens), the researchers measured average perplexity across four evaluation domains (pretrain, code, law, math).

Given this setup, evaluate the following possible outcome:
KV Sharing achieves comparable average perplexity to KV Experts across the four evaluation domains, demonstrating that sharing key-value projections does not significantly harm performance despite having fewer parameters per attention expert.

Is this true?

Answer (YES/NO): NO